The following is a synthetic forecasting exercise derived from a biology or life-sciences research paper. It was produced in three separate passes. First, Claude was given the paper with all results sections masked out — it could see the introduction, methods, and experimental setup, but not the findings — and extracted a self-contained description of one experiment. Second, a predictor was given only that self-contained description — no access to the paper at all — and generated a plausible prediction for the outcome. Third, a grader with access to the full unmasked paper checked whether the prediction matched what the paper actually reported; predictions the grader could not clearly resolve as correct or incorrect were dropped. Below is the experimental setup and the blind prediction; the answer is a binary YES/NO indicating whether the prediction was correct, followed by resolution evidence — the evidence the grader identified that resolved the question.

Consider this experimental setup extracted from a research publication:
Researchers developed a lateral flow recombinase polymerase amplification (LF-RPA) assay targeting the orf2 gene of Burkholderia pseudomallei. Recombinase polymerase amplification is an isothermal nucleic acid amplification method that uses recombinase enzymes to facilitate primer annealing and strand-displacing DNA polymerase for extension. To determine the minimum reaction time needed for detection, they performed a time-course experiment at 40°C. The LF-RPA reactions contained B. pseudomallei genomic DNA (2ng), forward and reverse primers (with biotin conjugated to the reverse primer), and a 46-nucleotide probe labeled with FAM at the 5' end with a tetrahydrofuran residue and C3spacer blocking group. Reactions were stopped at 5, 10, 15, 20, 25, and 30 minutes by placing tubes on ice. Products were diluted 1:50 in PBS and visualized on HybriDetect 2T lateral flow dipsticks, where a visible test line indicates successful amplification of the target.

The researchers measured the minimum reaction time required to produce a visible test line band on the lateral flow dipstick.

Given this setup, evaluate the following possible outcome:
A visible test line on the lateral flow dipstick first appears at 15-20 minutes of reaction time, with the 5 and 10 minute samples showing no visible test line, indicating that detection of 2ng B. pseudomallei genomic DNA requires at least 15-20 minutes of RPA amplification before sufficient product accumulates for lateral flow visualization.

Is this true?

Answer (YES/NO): NO